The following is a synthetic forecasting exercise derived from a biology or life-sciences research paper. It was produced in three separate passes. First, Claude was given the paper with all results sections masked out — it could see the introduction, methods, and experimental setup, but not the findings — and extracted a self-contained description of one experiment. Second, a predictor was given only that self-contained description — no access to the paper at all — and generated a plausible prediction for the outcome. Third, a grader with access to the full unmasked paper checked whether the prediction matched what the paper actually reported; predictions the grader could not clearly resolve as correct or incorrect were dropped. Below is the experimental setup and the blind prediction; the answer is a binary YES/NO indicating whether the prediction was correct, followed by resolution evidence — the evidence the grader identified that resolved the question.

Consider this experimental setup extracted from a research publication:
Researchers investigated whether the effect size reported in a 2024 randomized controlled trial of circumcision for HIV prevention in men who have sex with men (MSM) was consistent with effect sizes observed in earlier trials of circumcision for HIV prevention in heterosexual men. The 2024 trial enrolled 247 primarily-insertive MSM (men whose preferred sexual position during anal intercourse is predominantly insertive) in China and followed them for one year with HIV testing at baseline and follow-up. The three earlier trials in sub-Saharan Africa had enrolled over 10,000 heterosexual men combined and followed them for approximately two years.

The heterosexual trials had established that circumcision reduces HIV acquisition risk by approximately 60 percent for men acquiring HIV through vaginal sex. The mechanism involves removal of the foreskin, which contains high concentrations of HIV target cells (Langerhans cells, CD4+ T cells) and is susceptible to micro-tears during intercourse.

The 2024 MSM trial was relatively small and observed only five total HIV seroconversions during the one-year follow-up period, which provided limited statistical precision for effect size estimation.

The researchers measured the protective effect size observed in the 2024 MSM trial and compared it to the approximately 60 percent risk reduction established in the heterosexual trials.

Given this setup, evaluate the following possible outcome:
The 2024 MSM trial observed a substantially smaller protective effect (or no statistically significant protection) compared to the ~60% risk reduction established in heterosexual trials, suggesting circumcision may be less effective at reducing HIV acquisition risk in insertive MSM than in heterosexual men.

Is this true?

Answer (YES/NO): NO